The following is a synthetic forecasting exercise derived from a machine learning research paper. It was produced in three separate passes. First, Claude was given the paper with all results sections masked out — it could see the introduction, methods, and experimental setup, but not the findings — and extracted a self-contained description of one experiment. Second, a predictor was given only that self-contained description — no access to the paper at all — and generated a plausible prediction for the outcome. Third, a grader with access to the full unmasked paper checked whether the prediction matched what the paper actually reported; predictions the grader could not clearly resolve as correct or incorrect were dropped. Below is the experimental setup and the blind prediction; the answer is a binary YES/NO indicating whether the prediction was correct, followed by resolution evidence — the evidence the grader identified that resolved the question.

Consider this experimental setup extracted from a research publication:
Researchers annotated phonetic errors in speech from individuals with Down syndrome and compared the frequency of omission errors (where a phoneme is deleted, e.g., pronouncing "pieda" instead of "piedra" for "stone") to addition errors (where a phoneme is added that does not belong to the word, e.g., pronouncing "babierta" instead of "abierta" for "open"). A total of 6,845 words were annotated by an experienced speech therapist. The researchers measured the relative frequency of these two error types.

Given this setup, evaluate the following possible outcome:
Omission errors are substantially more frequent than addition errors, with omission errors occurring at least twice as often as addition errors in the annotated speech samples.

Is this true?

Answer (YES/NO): YES